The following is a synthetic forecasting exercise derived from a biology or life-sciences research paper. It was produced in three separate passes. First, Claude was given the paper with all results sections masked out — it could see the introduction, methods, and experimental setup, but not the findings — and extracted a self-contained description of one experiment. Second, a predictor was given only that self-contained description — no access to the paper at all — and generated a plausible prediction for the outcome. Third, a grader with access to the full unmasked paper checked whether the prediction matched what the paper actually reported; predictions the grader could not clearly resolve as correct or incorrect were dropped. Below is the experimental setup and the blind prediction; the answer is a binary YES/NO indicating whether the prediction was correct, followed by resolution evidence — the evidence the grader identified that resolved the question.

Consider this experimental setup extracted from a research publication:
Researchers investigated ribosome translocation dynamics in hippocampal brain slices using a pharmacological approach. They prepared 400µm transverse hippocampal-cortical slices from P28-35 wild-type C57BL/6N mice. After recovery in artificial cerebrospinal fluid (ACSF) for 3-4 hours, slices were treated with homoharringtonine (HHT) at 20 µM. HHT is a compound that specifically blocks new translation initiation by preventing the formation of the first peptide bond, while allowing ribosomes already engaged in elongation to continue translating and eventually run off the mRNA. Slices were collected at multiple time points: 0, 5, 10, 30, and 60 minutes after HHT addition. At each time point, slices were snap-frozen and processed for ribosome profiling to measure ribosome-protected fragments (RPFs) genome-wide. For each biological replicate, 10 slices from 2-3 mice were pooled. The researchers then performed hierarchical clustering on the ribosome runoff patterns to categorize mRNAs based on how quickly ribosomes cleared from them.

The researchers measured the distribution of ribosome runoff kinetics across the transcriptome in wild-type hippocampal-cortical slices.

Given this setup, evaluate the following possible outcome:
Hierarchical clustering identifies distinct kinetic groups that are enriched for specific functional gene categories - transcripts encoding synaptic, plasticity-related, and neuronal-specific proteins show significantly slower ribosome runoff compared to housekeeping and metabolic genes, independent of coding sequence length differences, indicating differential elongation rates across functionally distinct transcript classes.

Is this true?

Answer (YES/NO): YES